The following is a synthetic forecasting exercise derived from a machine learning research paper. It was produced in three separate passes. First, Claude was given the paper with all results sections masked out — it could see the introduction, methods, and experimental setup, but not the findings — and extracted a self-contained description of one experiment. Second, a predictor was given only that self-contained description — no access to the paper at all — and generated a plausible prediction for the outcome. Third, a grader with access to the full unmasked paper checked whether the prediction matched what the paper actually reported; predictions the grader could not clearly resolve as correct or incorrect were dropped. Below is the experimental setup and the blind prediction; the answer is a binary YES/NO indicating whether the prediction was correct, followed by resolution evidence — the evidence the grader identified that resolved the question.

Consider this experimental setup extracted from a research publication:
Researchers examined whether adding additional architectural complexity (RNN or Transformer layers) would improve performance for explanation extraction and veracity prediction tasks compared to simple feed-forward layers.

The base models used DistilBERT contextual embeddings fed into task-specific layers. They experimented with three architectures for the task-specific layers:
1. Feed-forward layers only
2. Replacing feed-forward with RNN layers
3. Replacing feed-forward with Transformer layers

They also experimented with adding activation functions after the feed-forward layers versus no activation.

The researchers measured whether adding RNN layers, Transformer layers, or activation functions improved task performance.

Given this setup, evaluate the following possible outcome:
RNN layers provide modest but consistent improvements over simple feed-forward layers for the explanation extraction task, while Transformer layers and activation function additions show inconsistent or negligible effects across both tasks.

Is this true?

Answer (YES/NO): NO